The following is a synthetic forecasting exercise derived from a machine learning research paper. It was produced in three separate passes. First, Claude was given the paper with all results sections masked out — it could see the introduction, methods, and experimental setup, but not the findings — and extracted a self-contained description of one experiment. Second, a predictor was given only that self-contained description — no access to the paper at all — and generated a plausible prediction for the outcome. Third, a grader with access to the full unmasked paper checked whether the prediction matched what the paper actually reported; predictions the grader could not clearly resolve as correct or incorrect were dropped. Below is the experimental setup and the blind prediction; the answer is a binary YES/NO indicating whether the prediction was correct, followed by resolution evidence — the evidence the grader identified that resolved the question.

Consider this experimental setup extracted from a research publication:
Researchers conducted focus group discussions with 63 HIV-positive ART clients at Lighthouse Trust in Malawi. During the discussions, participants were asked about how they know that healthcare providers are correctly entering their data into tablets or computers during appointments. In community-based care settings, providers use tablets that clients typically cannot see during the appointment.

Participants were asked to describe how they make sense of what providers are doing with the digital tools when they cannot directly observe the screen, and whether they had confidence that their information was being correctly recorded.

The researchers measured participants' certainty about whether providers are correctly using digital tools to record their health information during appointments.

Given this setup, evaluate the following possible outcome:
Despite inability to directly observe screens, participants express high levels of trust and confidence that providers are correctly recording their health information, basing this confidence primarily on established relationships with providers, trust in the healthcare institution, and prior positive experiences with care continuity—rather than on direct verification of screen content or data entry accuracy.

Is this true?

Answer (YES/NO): NO